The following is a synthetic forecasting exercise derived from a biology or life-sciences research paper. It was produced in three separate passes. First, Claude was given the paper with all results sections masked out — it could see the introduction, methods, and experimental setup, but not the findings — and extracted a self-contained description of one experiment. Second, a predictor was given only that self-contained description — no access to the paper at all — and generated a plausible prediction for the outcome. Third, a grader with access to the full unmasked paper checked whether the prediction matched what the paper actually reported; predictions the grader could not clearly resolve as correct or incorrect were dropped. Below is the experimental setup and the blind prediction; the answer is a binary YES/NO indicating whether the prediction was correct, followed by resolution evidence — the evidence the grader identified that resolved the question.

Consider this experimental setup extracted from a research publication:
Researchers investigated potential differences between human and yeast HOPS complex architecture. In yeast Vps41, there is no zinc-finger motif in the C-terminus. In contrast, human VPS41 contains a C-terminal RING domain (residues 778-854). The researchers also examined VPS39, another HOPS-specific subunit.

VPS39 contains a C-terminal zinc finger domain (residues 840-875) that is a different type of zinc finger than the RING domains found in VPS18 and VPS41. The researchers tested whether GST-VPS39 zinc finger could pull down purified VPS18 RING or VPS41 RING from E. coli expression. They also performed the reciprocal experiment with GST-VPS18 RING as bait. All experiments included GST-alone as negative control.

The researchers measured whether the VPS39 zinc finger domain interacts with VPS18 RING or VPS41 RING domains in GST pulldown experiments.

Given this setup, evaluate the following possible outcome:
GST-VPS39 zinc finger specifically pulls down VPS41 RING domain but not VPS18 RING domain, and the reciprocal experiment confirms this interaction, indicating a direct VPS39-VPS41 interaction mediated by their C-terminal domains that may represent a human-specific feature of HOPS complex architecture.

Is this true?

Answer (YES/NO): NO